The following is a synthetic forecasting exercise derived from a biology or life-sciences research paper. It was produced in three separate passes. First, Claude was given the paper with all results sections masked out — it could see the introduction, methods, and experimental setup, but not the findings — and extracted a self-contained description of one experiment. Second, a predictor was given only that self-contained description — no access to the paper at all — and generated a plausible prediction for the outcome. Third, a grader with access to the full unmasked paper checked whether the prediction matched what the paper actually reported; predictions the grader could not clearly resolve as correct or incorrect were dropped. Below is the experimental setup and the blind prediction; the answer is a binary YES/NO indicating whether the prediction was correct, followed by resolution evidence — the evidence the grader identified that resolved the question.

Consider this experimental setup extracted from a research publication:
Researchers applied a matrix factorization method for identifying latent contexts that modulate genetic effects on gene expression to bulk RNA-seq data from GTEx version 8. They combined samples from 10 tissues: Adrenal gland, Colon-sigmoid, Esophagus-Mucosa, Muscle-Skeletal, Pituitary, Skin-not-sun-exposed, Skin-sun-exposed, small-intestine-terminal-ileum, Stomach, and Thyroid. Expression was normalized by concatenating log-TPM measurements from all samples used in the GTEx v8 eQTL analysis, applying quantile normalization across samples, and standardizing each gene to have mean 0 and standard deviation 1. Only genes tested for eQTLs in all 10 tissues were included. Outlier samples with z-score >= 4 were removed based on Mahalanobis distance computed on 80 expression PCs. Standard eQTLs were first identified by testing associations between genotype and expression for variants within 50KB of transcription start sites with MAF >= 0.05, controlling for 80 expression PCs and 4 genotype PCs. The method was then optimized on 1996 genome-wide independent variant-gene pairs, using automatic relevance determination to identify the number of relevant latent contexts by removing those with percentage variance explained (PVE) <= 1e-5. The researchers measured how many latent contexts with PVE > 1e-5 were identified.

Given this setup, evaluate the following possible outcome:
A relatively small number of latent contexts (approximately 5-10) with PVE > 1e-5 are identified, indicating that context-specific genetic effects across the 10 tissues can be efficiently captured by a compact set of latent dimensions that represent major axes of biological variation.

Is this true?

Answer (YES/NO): YES